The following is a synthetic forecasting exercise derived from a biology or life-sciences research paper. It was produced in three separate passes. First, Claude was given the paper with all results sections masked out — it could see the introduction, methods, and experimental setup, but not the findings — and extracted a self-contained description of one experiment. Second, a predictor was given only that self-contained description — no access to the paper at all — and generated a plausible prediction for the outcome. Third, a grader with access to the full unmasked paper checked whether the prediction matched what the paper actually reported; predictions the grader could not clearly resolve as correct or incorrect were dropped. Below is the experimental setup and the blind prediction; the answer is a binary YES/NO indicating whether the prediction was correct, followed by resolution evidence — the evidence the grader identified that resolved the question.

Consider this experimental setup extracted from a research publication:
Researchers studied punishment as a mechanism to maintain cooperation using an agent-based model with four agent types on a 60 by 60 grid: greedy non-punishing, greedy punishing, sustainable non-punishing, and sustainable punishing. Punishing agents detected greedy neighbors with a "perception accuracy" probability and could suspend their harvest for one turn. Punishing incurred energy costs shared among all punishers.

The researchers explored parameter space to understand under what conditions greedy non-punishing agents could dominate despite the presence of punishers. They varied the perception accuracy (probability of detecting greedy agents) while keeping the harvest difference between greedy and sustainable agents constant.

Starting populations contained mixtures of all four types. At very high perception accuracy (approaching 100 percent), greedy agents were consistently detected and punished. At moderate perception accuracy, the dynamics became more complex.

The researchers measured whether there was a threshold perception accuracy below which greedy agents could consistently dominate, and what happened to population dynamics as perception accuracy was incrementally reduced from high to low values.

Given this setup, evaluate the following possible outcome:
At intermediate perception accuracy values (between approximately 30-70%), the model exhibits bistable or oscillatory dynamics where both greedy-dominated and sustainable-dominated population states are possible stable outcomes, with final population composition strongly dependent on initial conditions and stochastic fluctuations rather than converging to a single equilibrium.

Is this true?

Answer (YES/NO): NO